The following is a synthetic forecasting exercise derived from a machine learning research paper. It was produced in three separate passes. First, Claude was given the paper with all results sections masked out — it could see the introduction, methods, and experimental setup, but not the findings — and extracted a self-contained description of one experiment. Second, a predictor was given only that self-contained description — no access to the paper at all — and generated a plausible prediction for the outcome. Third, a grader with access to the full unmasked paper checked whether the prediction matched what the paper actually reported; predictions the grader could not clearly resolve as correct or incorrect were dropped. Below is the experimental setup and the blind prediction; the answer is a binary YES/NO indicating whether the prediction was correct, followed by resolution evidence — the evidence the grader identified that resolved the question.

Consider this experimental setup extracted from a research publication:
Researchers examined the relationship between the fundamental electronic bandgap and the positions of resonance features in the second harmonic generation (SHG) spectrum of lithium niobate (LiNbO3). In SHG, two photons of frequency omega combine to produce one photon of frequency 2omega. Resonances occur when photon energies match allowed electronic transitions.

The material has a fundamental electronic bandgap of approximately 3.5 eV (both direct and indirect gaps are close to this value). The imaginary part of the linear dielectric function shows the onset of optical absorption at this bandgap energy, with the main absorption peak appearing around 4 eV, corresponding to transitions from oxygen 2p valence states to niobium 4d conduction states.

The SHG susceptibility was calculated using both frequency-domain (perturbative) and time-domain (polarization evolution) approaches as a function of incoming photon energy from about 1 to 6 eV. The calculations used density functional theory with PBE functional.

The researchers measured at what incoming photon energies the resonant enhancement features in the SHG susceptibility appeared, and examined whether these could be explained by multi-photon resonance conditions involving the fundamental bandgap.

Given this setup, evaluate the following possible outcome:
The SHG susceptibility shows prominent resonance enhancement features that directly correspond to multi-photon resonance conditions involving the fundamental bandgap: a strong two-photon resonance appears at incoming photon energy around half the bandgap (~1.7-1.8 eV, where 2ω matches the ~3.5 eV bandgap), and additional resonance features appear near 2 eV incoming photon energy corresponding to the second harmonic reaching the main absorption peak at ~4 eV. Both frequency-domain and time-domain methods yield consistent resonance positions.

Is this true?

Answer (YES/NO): NO